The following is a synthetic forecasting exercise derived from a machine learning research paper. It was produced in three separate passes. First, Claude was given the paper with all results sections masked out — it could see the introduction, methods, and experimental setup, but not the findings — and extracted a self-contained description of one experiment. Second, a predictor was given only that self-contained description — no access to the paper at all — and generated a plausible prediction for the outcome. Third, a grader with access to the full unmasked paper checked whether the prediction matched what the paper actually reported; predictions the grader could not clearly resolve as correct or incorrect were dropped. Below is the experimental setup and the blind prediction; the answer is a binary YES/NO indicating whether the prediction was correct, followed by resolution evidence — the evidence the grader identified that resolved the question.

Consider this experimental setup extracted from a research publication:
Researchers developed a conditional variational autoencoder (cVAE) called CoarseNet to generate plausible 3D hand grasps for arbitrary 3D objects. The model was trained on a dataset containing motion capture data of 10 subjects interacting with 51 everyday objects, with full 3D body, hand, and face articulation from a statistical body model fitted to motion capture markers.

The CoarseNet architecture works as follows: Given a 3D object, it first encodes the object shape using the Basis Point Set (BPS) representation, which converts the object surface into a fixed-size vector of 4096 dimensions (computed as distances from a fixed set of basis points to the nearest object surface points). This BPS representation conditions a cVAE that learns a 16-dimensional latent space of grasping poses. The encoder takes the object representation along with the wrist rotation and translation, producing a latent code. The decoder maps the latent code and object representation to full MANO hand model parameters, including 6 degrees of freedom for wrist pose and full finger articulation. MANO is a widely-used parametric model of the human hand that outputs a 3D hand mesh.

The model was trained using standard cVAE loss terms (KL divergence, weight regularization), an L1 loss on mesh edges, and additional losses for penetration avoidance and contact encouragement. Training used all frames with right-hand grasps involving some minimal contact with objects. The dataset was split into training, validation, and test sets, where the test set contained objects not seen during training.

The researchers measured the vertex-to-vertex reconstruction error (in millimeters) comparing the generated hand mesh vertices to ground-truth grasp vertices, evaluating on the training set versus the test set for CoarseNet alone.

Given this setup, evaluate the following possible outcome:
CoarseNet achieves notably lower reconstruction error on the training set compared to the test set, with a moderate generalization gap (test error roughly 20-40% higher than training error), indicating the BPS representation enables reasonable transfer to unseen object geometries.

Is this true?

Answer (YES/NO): NO